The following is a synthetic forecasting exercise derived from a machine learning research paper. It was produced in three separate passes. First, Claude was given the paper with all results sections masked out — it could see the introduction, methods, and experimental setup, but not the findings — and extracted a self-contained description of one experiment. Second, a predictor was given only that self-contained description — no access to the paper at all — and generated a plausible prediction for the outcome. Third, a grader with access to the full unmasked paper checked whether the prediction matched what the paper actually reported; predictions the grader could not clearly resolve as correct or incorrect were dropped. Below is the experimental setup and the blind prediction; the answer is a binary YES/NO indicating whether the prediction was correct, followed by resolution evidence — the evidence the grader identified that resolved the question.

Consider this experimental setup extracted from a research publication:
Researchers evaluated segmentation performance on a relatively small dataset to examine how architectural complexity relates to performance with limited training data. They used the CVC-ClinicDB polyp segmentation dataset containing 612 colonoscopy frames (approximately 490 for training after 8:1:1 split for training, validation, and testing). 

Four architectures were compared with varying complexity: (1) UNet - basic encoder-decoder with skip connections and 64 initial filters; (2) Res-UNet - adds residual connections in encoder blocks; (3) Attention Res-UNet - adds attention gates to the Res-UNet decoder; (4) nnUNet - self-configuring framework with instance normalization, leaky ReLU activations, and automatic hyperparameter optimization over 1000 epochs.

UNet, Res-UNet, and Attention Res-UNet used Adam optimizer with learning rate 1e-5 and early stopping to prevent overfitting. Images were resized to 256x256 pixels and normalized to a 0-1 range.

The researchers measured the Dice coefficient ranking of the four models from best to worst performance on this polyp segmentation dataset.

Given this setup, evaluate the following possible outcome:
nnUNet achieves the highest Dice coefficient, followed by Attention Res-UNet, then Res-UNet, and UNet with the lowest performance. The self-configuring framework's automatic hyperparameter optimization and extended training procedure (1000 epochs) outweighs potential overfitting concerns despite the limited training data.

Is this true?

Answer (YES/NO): NO